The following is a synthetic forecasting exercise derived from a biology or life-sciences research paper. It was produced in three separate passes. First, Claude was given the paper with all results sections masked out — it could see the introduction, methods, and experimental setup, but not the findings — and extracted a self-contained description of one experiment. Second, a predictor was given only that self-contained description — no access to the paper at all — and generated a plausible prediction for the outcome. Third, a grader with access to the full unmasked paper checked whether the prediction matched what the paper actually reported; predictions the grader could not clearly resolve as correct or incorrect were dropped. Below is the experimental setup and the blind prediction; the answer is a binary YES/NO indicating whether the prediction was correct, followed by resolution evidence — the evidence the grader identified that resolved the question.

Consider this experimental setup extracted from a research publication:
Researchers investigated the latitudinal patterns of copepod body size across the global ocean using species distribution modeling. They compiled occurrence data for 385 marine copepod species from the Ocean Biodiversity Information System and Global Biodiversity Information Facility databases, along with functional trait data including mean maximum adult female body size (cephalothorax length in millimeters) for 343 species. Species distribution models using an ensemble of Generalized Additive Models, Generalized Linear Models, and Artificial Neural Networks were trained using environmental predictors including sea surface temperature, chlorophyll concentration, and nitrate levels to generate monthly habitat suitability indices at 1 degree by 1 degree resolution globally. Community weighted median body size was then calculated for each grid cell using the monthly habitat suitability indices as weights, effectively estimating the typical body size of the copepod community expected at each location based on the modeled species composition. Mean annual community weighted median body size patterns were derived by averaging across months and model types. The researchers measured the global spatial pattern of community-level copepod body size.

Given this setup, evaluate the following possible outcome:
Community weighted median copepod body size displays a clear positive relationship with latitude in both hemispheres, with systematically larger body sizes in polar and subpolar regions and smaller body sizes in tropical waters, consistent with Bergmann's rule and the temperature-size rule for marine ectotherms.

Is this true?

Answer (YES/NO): YES